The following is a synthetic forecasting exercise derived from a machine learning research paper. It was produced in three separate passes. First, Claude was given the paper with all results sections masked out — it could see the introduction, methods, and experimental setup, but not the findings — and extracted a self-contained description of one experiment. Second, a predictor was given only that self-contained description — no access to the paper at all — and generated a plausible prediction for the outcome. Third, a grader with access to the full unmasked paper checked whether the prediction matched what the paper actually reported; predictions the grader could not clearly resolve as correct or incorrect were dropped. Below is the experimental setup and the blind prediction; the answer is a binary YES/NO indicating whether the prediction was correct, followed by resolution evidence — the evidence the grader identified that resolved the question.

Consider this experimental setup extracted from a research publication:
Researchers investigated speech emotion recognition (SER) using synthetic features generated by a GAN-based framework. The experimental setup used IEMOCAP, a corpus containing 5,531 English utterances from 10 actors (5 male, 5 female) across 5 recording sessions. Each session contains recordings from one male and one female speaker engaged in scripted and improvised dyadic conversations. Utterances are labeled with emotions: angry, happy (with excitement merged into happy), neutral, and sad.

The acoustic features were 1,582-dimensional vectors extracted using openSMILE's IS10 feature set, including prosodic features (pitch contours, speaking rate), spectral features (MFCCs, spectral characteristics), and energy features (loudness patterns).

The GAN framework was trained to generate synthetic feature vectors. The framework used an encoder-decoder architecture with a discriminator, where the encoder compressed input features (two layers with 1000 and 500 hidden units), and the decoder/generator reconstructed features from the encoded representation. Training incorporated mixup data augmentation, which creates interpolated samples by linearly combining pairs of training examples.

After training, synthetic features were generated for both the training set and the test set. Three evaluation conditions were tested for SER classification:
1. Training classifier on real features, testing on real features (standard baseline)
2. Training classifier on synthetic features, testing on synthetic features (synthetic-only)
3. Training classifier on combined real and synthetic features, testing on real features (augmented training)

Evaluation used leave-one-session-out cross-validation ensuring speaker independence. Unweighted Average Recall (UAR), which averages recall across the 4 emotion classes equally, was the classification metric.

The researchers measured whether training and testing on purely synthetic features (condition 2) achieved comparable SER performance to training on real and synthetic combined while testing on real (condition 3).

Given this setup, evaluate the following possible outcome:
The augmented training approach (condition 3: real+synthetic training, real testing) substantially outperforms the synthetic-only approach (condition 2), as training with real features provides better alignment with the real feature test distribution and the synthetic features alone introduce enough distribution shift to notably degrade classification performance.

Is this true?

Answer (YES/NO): YES